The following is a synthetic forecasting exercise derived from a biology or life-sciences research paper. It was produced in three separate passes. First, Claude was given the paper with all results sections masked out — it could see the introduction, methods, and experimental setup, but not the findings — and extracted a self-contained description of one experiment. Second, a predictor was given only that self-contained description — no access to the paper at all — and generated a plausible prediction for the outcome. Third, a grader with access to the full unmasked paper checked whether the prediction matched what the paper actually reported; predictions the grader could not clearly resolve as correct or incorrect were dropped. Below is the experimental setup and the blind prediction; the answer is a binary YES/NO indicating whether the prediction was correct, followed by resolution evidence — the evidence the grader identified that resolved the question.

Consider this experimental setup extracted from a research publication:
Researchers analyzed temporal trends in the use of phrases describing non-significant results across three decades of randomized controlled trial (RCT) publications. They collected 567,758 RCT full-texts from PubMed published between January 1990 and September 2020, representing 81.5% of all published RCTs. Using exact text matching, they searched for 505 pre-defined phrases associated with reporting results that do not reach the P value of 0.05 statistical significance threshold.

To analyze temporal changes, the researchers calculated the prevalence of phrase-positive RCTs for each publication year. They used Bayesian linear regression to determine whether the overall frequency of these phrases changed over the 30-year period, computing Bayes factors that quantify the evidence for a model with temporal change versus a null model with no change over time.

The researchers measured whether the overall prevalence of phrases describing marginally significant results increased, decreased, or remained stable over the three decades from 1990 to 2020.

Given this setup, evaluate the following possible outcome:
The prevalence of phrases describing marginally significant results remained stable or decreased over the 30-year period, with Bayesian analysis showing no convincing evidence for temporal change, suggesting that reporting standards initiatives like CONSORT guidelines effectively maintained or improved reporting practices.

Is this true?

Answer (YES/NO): NO